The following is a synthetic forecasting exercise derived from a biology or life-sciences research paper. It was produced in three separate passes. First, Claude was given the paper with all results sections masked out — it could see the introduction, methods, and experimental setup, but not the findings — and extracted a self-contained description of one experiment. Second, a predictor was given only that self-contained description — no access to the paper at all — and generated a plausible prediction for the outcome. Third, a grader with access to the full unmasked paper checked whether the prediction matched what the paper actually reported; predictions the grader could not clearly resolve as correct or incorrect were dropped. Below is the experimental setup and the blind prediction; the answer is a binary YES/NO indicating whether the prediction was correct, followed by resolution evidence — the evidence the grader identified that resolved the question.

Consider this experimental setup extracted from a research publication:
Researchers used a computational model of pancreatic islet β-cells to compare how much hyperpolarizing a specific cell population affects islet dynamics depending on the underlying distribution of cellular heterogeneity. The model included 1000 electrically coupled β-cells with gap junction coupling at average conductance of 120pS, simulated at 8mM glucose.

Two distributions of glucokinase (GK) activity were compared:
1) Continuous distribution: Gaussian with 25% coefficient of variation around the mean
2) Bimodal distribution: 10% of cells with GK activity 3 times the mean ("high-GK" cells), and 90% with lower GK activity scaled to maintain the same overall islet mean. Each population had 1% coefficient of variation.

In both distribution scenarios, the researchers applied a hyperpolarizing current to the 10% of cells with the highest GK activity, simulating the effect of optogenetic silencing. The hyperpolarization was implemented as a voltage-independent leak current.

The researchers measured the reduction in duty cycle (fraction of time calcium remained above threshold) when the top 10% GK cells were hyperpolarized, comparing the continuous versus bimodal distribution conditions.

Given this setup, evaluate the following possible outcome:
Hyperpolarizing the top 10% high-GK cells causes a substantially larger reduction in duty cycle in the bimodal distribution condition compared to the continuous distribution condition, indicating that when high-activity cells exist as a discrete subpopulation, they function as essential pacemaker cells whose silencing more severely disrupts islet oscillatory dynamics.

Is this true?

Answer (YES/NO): NO